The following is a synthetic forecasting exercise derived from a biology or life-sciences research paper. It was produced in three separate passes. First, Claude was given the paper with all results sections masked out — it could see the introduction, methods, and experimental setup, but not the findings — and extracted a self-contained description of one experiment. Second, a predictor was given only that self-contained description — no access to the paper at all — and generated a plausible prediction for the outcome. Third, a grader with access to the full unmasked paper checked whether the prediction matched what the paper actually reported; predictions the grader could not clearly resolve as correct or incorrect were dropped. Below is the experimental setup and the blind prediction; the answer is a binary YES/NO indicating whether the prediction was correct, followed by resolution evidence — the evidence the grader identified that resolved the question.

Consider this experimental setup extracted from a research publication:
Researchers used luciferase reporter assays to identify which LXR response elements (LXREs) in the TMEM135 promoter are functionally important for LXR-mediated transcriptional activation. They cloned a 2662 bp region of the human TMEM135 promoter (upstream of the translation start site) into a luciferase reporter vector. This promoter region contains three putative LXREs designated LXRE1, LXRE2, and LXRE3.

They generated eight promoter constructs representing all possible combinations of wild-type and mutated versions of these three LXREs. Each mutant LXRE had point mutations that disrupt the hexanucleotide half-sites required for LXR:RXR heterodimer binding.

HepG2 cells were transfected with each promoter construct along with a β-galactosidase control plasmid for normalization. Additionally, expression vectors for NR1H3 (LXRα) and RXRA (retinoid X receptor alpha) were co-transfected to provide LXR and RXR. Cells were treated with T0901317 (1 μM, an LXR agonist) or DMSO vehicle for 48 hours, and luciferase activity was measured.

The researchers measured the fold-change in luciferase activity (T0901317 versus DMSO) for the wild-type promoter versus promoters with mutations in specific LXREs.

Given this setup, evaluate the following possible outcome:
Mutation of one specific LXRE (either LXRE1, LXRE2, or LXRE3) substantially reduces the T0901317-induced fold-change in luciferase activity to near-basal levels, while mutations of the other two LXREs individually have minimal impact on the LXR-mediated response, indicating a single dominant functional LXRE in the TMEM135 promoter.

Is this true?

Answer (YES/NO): YES